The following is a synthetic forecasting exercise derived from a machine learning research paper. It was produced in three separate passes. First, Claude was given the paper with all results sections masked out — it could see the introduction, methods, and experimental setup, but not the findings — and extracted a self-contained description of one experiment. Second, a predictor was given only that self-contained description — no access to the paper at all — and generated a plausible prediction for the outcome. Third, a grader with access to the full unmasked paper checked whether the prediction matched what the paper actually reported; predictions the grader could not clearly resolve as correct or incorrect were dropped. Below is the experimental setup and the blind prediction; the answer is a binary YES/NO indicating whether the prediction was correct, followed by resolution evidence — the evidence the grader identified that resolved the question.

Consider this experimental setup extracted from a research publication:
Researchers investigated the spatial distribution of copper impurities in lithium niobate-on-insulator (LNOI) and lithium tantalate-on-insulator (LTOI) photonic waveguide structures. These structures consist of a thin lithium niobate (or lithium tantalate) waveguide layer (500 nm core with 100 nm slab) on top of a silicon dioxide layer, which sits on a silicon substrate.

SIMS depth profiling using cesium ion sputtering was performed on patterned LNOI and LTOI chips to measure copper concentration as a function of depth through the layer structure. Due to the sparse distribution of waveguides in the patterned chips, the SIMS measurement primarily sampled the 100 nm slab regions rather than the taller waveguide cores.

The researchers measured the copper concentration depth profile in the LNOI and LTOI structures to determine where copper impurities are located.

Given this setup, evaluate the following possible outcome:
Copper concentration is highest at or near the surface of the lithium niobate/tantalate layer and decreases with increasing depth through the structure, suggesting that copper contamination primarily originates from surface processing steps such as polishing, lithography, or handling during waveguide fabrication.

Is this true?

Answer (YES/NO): YES